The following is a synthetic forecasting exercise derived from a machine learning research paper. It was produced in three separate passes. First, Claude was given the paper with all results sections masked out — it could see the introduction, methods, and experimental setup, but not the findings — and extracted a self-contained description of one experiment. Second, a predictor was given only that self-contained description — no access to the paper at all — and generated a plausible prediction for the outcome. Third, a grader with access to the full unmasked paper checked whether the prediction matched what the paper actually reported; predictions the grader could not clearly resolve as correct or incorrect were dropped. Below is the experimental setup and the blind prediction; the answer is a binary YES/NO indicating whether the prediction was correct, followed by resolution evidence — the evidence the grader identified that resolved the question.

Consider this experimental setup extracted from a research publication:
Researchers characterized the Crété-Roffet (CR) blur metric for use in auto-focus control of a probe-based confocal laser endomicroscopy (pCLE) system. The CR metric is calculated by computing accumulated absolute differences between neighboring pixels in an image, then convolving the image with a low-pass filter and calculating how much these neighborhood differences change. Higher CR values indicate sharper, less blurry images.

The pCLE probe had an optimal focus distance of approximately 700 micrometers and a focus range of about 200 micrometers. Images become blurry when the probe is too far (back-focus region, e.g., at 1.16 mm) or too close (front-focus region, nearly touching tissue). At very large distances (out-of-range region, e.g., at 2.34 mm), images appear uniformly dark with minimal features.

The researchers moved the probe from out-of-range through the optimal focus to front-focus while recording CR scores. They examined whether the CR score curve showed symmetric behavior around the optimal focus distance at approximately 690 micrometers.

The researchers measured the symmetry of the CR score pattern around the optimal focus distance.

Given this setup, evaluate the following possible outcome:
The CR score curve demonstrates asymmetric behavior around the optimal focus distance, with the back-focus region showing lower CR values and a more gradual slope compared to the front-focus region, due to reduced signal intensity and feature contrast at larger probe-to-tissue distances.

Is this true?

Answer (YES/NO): NO